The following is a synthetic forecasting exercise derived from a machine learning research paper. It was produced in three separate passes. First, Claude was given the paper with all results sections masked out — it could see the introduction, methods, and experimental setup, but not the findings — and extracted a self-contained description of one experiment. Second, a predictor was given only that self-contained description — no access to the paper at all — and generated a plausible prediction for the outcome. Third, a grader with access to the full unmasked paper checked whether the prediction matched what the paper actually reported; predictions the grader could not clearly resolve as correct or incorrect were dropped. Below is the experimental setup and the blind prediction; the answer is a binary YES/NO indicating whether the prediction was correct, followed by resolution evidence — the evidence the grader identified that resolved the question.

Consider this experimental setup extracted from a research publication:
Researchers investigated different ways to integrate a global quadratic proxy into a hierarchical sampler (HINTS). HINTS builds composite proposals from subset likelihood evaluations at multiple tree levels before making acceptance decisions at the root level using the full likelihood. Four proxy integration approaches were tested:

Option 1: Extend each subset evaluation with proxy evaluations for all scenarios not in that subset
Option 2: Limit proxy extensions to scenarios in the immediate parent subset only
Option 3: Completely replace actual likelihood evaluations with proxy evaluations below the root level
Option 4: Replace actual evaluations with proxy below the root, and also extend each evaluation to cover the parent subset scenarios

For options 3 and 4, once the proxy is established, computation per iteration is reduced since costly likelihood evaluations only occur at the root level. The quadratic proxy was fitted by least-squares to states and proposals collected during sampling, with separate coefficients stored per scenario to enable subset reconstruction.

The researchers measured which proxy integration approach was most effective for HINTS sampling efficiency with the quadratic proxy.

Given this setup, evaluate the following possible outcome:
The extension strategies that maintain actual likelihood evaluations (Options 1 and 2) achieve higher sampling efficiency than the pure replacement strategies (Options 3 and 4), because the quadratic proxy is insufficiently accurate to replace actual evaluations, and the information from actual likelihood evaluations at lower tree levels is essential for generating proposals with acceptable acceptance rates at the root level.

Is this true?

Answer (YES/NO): NO